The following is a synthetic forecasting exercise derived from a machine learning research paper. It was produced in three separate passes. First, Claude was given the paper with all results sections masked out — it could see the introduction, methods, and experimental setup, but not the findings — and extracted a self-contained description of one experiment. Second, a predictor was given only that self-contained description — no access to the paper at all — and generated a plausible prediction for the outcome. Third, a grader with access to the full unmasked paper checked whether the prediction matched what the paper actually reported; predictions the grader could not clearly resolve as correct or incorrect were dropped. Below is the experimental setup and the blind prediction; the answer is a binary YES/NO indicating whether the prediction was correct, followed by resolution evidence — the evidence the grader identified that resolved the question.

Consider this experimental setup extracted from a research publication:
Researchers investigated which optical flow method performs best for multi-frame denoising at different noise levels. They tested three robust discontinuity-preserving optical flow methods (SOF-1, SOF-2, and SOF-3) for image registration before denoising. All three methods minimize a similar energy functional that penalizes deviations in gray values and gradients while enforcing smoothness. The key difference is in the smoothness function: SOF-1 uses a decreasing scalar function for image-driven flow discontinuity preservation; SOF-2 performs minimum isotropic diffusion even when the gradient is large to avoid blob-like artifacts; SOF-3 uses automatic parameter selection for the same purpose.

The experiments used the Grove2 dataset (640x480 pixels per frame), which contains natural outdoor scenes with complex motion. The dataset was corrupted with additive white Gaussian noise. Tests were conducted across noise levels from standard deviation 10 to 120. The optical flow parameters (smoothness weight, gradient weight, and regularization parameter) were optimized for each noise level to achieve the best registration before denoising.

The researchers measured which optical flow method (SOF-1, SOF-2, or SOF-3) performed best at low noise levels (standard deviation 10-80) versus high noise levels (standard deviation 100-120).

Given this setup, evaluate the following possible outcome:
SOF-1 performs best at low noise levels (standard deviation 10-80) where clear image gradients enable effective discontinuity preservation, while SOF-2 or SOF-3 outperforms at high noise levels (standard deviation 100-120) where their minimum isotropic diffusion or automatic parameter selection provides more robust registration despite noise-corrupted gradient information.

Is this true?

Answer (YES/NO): NO